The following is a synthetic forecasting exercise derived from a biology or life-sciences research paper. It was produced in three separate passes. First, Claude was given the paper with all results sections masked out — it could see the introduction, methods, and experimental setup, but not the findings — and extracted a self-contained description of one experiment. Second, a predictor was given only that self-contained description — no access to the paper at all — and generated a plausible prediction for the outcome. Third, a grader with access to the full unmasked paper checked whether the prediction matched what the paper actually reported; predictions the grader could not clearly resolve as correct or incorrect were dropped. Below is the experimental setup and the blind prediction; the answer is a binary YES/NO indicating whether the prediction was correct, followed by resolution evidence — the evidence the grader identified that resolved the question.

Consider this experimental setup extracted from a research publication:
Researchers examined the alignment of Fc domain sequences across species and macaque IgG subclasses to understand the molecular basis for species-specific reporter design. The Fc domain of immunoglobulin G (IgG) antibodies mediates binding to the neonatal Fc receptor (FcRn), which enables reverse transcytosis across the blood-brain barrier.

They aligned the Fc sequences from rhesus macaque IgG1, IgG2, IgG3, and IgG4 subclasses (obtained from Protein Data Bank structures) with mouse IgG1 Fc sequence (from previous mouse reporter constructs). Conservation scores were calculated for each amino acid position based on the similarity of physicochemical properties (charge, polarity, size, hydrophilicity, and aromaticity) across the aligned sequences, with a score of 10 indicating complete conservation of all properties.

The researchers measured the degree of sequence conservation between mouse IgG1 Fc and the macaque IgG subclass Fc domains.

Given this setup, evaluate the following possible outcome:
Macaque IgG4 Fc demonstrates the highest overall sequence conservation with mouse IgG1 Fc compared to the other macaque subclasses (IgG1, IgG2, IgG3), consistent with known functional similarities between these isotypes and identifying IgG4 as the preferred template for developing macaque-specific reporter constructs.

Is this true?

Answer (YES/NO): NO